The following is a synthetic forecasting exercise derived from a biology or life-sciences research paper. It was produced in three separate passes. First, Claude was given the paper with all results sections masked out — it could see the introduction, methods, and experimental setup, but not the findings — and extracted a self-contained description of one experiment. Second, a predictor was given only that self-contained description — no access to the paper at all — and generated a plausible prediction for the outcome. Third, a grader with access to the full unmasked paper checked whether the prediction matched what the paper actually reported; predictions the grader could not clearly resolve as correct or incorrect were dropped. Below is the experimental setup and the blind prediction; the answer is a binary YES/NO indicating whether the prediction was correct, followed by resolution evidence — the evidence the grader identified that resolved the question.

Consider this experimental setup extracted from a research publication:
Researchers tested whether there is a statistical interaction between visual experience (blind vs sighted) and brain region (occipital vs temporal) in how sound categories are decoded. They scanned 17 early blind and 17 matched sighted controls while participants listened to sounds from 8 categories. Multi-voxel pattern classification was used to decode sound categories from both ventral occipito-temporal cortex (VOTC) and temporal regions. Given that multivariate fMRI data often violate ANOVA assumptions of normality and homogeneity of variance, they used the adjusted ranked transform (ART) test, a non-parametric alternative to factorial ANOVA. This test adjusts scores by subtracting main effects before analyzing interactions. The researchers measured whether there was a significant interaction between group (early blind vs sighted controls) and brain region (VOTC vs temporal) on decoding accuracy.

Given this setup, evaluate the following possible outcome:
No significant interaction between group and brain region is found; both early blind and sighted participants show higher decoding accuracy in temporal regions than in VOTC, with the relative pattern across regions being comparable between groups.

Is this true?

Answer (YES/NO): NO